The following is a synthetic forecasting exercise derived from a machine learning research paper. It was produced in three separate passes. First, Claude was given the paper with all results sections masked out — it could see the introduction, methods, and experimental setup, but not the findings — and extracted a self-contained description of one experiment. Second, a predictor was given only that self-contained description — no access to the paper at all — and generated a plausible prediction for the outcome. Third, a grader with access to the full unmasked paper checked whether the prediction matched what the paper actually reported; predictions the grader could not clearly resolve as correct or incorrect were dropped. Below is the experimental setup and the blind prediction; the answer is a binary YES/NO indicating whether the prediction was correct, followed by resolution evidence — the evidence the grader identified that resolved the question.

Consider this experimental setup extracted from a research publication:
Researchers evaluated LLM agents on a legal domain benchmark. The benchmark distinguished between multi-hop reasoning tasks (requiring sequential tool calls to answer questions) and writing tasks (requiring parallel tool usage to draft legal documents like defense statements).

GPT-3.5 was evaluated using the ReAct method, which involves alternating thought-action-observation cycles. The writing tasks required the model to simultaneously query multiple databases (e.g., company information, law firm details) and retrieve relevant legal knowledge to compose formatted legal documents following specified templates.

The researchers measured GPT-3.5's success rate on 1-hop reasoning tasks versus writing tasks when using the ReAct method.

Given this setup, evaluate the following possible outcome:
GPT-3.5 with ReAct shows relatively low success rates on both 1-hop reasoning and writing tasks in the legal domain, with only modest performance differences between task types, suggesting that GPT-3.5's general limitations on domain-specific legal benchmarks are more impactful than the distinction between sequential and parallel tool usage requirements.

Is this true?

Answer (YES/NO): NO